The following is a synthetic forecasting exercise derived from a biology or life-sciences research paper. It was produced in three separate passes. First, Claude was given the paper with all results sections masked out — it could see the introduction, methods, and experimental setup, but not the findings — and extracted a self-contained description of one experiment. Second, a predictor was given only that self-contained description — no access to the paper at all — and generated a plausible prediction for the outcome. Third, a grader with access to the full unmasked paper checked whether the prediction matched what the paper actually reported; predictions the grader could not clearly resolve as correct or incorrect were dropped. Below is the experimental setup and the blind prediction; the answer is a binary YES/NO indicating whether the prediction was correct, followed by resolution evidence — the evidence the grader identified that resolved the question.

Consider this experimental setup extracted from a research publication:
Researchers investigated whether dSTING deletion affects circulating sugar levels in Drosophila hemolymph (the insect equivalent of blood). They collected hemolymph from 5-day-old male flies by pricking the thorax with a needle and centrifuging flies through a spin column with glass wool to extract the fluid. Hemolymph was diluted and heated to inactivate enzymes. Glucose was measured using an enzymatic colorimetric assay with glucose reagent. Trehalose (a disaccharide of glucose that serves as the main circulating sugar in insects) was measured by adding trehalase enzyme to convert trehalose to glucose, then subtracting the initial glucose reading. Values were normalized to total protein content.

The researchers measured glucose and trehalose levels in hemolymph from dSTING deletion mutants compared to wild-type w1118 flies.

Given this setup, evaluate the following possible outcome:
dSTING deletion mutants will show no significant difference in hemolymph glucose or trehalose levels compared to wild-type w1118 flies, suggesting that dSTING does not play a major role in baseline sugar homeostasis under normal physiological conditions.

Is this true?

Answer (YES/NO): NO